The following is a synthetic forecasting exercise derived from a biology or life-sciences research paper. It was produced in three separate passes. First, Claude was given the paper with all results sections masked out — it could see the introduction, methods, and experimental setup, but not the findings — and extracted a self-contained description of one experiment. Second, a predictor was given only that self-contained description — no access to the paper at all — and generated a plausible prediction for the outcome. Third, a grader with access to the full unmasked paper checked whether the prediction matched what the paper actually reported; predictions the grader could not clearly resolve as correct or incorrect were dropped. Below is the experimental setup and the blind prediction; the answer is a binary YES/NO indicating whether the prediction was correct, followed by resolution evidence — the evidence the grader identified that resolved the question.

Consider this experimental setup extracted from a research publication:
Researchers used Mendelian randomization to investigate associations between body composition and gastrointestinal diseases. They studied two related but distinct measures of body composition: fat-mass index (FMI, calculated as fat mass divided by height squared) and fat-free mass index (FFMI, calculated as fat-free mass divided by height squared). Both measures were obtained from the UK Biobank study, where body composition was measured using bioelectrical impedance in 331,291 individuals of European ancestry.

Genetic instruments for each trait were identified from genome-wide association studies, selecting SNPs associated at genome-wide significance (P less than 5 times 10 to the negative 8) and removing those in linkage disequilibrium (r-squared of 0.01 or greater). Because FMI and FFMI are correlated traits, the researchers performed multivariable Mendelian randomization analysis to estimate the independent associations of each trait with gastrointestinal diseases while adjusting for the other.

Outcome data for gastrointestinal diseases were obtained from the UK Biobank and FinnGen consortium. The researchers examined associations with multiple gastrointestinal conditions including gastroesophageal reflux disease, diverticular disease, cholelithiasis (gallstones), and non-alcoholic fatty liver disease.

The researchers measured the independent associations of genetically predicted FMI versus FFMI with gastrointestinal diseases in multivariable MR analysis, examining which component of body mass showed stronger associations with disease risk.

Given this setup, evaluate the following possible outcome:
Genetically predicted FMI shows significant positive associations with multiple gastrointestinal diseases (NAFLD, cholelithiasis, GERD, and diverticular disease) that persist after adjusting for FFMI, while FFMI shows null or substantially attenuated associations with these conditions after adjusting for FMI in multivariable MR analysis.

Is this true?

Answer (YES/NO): NO